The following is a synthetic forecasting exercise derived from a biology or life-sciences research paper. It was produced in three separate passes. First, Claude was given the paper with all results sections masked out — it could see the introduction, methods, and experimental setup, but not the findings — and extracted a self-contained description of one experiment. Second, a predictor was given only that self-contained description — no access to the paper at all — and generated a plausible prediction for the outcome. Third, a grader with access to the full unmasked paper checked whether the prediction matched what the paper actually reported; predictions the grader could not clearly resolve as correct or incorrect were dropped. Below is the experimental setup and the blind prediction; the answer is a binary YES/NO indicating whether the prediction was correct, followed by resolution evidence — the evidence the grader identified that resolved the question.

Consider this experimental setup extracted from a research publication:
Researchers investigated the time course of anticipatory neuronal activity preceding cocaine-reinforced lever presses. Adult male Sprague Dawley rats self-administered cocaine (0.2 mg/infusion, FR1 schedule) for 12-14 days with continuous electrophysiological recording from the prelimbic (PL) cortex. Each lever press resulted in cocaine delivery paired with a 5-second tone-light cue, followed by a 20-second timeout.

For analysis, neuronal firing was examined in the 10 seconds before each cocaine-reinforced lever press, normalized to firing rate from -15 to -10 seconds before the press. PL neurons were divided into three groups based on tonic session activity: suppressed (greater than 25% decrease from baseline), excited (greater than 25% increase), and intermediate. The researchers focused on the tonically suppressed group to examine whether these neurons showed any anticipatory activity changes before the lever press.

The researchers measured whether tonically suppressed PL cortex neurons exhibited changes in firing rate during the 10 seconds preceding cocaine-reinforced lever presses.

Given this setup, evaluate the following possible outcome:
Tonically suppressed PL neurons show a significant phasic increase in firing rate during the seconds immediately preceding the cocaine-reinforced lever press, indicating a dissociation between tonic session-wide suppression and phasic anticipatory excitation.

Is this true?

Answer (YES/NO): YES